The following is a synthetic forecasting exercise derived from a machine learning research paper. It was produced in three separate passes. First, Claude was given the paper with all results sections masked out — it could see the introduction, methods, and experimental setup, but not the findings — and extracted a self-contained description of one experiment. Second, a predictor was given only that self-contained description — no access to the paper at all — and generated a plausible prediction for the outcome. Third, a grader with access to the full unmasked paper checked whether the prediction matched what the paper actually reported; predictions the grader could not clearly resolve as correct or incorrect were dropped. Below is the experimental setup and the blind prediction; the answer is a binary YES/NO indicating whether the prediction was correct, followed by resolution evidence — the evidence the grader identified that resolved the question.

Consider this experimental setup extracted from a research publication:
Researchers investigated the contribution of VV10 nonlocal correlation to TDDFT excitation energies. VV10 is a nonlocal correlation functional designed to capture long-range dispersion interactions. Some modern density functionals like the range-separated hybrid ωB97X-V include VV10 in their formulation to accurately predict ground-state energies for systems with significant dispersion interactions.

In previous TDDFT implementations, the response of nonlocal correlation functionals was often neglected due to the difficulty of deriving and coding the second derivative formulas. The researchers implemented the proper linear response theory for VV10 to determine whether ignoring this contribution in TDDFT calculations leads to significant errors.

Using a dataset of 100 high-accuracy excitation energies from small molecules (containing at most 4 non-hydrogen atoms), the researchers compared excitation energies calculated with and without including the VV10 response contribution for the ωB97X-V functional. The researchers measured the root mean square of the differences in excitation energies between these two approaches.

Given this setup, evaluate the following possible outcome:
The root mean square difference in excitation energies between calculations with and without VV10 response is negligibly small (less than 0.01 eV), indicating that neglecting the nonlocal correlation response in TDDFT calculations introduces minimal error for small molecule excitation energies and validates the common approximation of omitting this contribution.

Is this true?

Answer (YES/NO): YES